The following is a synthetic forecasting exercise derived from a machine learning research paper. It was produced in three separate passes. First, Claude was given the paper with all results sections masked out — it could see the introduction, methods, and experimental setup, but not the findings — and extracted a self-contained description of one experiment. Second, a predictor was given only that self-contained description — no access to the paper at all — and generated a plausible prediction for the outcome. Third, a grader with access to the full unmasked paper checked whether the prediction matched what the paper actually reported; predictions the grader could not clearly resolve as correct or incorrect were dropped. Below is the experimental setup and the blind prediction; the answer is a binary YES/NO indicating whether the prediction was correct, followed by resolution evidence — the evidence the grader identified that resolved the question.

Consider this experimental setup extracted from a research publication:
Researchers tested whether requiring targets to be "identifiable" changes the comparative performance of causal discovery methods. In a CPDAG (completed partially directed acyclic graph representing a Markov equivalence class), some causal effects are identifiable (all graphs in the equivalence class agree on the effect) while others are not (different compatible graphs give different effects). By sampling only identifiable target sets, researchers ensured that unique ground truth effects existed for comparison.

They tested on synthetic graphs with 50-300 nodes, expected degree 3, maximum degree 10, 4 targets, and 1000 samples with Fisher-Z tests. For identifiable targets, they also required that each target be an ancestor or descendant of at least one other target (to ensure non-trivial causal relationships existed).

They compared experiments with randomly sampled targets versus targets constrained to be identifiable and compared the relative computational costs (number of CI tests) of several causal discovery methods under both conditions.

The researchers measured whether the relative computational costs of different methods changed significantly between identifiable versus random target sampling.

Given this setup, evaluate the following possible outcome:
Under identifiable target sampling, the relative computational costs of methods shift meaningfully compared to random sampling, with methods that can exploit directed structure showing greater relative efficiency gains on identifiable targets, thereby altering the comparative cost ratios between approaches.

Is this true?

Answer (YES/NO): NO